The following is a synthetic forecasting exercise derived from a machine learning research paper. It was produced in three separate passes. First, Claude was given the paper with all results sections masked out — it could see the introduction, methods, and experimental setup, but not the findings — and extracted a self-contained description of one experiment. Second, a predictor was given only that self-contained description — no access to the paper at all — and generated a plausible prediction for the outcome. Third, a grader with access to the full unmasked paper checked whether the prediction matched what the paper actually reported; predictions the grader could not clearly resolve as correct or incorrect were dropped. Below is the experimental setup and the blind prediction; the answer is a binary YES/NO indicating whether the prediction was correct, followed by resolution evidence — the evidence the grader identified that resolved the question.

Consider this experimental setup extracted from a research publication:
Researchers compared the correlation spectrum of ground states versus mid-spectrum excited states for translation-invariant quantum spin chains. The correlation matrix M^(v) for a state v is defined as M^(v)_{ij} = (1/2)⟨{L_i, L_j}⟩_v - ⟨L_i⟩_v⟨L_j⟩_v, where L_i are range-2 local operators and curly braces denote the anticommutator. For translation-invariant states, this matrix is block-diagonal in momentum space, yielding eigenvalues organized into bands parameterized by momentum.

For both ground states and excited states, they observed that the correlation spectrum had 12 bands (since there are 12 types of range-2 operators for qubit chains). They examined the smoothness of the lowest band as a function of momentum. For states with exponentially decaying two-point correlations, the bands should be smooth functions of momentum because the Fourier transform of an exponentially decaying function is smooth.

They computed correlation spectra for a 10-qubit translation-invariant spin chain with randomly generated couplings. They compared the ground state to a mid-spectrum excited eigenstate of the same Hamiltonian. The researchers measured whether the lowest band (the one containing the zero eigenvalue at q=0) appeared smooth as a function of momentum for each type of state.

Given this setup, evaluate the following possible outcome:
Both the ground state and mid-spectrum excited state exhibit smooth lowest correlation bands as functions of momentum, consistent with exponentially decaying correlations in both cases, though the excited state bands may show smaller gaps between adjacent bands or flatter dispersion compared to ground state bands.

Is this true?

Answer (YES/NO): NO